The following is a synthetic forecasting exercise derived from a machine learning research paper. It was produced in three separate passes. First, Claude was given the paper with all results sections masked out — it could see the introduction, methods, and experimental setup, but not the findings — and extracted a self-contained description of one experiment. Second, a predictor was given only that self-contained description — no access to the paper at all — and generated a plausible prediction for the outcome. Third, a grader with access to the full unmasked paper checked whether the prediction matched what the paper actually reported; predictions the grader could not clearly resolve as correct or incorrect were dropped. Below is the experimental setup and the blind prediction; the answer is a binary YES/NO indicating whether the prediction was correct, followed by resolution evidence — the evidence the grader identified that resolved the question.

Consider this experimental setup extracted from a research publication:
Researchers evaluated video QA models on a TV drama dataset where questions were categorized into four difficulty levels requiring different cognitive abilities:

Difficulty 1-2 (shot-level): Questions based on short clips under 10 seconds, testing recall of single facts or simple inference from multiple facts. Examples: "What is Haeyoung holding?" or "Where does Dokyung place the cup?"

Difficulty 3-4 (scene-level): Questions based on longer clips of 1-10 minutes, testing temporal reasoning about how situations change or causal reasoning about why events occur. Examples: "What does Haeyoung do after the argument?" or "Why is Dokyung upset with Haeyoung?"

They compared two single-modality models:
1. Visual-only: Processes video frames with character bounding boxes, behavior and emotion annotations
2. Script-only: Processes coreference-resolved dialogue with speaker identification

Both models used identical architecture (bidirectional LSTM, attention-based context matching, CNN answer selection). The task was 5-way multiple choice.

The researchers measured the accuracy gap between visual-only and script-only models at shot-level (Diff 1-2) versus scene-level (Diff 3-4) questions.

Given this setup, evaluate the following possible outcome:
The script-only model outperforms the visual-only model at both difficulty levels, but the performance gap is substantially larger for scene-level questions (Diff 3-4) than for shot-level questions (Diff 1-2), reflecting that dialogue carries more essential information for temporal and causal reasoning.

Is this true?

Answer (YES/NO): NO